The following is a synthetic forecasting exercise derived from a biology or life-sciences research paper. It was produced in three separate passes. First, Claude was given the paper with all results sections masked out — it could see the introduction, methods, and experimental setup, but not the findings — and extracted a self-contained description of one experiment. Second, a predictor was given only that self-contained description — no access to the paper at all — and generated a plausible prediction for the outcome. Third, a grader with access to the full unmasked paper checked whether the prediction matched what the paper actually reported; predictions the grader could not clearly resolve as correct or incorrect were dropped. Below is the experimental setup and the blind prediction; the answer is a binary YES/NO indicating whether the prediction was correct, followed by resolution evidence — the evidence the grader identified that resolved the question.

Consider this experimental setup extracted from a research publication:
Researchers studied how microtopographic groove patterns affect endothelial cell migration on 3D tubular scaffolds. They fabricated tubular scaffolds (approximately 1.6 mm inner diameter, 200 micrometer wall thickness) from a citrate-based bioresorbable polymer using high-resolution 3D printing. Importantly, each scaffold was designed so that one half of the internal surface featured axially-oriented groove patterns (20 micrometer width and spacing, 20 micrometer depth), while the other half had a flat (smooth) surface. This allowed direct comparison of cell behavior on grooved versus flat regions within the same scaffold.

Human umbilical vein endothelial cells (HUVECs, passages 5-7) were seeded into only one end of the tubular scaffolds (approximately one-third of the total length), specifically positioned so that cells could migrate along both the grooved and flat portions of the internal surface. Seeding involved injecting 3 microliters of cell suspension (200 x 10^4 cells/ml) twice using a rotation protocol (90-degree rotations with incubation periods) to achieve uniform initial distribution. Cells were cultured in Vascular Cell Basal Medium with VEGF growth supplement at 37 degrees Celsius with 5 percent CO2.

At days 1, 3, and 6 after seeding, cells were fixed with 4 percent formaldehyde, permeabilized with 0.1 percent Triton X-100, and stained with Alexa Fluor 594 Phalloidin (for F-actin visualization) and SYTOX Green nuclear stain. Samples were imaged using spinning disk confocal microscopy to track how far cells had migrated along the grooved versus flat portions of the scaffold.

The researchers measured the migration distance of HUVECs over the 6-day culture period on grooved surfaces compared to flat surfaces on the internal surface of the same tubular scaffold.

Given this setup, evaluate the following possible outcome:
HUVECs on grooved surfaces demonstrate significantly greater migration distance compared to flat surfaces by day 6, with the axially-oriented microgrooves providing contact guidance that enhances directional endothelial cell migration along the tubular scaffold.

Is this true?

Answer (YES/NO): YES